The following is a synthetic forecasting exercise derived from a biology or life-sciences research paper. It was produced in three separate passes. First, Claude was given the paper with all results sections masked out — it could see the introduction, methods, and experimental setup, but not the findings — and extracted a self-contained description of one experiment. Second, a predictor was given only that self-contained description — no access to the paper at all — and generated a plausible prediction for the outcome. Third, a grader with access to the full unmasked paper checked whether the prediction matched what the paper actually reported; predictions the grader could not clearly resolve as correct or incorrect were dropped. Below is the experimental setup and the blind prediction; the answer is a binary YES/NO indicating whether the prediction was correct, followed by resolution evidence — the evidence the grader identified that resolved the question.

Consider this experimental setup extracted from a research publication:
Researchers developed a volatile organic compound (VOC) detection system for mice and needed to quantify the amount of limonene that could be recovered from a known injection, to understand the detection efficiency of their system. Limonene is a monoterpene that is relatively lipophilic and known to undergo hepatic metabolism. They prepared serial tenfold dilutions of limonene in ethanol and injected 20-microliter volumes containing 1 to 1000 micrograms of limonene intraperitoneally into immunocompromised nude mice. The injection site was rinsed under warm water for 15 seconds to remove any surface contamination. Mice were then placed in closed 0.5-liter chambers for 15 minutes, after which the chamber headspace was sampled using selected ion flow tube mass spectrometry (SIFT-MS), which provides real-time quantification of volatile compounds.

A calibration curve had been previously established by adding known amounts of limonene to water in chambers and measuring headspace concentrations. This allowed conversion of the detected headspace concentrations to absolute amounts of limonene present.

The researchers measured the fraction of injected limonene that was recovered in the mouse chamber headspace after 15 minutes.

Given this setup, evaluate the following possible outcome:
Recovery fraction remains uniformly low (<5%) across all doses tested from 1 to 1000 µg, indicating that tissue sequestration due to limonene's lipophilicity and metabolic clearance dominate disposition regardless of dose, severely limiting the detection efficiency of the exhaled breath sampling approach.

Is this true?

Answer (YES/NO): YES